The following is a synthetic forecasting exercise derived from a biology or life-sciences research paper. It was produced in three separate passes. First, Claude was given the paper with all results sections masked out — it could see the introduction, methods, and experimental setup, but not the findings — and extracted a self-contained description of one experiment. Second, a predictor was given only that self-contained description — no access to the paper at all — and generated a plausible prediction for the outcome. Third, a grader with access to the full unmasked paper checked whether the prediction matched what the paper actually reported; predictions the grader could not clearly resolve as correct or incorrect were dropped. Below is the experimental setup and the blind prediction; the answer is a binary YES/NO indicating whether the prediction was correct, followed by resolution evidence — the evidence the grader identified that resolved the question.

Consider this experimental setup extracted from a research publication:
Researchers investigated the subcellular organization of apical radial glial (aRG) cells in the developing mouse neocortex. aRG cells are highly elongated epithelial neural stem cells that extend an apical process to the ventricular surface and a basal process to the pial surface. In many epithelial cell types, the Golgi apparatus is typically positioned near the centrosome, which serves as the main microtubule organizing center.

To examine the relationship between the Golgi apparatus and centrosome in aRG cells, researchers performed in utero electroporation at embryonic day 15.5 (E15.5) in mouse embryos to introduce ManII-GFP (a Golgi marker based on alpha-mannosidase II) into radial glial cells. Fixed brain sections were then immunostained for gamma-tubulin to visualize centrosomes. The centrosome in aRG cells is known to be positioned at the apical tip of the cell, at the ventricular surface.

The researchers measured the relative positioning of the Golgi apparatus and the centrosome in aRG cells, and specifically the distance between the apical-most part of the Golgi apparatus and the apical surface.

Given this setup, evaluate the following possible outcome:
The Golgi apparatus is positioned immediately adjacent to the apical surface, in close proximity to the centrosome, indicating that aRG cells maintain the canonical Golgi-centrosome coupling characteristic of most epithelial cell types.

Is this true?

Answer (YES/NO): NO